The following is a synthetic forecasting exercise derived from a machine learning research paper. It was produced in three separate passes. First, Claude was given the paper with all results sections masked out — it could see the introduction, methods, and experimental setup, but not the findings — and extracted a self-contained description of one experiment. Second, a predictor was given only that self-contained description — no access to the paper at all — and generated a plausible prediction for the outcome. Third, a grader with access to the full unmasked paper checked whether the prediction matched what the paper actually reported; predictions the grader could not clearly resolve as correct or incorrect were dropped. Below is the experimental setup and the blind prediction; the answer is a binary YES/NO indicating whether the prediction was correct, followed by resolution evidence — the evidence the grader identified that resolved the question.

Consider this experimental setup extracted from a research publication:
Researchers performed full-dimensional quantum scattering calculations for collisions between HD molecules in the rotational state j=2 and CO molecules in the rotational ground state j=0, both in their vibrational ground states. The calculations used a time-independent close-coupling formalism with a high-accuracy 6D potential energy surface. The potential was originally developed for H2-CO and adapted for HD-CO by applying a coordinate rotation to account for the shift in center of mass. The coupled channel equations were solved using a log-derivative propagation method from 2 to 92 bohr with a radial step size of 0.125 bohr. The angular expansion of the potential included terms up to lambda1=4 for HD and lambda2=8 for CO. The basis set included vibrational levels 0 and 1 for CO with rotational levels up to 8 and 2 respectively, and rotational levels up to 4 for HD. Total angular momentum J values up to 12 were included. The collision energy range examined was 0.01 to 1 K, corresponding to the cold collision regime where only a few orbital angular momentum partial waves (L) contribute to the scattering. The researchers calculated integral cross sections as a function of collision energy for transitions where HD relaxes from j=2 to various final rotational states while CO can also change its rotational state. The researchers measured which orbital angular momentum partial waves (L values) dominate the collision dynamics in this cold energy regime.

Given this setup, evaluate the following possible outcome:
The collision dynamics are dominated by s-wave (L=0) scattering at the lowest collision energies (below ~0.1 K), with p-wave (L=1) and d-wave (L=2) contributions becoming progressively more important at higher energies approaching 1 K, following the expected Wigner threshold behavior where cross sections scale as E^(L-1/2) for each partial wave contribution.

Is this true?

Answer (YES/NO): NO